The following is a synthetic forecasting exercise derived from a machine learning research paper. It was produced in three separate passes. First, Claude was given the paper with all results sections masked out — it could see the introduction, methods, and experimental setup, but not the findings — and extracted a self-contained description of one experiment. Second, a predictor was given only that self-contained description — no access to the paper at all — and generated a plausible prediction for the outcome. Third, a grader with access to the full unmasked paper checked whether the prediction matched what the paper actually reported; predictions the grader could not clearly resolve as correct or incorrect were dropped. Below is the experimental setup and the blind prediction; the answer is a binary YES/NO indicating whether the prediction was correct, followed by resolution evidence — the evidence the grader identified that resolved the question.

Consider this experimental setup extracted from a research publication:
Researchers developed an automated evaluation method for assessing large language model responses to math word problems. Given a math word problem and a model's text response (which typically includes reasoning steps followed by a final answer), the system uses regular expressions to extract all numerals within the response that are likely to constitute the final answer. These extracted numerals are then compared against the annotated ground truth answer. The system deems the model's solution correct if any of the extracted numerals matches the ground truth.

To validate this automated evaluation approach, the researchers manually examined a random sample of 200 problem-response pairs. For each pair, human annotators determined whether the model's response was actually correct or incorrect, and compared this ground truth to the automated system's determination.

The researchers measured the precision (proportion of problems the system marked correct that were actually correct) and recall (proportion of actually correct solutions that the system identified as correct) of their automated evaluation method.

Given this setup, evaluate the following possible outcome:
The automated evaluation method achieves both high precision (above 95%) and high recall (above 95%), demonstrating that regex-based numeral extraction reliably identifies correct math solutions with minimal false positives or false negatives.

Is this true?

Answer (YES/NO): YES